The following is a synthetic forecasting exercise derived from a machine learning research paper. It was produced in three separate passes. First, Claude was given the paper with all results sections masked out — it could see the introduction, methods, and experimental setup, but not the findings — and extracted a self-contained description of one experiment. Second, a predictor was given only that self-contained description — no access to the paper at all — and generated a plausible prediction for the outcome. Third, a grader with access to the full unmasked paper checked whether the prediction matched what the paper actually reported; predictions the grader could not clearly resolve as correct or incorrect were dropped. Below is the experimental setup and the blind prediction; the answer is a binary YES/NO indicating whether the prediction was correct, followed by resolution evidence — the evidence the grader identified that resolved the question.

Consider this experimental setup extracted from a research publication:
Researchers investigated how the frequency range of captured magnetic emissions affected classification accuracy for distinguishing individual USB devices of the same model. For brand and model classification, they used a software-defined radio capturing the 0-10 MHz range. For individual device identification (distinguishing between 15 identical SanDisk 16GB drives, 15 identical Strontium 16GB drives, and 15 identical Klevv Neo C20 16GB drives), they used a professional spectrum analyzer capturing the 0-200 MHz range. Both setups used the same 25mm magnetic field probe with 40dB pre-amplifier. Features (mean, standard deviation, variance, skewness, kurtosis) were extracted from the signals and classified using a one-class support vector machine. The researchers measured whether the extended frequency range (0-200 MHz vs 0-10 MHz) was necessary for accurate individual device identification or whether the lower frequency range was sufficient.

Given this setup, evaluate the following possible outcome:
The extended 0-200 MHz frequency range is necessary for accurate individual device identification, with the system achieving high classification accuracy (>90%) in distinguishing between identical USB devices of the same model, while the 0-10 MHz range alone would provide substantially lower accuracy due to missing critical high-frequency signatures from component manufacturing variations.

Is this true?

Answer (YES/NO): YES